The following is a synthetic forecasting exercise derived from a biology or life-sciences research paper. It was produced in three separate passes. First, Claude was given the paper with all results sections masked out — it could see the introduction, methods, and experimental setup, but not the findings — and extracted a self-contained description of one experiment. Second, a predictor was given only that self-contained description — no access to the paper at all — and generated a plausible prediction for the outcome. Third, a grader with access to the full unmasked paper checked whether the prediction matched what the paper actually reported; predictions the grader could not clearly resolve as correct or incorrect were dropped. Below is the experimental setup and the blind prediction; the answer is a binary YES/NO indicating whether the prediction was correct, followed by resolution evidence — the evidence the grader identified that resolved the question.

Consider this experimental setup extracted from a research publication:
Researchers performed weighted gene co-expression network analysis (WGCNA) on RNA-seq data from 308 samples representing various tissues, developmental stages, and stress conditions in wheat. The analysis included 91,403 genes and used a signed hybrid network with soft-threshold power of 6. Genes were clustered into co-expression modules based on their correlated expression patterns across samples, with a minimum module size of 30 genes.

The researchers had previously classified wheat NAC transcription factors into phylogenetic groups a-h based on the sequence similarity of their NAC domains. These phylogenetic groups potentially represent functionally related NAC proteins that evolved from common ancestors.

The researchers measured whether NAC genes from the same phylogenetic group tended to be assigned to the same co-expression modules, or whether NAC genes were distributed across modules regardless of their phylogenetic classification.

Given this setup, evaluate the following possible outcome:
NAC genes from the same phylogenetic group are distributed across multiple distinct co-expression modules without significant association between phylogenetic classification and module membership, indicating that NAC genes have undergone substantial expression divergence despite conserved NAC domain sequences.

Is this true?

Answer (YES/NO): NO